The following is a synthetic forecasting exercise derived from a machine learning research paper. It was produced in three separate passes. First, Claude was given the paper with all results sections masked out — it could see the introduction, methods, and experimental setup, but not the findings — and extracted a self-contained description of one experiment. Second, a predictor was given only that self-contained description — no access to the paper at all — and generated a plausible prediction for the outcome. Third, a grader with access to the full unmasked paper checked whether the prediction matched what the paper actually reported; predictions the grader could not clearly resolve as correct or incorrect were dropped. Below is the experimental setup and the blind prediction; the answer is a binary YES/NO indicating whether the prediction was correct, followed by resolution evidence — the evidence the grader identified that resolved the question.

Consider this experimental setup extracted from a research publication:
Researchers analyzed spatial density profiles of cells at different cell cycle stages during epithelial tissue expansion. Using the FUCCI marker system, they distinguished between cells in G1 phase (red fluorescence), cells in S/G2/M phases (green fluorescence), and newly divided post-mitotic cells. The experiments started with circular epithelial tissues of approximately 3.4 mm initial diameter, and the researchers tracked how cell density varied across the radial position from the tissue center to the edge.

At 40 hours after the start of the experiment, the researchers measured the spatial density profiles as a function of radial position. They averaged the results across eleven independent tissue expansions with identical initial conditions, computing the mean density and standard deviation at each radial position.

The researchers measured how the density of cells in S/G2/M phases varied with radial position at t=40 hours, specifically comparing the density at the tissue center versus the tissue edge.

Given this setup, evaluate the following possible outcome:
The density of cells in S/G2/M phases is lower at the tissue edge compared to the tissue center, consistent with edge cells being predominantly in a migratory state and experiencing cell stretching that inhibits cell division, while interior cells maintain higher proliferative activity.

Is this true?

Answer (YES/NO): NO